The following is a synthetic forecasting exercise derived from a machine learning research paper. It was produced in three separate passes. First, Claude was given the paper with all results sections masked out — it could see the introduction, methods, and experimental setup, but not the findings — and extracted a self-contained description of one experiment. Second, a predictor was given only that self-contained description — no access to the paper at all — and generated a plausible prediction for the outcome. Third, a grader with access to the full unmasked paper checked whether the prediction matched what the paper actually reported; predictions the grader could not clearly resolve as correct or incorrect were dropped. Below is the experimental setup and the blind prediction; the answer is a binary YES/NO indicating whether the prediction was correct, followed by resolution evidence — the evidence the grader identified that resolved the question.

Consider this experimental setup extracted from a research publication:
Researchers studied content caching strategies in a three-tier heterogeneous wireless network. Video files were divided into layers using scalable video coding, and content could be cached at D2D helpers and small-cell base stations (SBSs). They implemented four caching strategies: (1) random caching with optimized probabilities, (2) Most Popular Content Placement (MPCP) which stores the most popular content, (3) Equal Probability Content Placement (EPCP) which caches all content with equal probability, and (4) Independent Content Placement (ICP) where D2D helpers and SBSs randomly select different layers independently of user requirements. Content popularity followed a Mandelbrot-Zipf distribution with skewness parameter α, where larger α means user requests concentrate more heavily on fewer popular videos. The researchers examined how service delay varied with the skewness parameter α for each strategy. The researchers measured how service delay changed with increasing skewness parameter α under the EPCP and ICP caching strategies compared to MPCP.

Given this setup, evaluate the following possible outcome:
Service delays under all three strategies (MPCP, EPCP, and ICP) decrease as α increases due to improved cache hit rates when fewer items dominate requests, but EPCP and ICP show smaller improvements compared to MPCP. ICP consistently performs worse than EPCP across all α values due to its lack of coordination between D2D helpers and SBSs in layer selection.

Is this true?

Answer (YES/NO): NO